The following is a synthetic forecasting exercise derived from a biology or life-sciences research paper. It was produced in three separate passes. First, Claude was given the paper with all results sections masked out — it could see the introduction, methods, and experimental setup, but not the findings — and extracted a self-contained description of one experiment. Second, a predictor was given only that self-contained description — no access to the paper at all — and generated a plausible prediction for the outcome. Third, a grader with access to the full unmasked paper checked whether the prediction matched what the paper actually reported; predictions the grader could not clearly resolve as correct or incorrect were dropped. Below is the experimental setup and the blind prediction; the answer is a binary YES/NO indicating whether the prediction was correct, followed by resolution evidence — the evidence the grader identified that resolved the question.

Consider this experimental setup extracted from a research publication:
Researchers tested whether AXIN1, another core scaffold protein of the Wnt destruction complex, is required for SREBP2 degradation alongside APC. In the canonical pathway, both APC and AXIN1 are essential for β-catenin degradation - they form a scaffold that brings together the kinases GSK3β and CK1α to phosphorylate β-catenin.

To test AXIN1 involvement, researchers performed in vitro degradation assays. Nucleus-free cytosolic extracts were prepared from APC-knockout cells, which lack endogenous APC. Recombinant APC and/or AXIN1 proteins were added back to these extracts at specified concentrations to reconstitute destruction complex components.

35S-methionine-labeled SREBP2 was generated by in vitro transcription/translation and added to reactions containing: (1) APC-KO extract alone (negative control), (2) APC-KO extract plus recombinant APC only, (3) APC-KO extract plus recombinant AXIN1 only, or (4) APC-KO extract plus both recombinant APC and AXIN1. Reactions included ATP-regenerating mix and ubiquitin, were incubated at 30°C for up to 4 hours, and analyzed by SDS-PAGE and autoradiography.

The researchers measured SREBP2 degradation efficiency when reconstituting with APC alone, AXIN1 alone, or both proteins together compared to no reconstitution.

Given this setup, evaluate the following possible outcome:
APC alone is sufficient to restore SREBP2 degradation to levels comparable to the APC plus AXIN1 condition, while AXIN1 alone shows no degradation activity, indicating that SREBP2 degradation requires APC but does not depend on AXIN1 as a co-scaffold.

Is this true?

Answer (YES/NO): NO